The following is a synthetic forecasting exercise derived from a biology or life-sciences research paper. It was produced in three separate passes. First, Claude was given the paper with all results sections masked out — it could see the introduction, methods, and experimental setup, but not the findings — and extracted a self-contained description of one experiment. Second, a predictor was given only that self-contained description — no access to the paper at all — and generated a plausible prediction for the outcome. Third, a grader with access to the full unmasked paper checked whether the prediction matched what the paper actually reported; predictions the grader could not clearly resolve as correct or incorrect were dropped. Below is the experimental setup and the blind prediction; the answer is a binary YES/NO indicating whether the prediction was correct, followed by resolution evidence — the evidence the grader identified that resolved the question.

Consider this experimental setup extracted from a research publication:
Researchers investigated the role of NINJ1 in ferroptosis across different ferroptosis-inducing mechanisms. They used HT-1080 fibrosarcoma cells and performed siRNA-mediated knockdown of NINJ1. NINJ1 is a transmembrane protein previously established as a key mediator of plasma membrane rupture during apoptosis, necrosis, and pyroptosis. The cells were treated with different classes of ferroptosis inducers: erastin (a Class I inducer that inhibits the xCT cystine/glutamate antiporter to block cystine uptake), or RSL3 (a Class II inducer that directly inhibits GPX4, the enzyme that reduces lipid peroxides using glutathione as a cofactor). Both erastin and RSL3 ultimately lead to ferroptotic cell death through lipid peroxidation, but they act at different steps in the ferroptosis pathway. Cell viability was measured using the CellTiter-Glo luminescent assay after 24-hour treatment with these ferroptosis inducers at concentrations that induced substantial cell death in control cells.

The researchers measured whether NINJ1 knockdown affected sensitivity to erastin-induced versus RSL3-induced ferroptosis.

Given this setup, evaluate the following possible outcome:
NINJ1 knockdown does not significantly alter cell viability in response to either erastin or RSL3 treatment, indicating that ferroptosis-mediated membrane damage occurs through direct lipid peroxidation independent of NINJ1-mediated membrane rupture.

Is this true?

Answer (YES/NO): NO